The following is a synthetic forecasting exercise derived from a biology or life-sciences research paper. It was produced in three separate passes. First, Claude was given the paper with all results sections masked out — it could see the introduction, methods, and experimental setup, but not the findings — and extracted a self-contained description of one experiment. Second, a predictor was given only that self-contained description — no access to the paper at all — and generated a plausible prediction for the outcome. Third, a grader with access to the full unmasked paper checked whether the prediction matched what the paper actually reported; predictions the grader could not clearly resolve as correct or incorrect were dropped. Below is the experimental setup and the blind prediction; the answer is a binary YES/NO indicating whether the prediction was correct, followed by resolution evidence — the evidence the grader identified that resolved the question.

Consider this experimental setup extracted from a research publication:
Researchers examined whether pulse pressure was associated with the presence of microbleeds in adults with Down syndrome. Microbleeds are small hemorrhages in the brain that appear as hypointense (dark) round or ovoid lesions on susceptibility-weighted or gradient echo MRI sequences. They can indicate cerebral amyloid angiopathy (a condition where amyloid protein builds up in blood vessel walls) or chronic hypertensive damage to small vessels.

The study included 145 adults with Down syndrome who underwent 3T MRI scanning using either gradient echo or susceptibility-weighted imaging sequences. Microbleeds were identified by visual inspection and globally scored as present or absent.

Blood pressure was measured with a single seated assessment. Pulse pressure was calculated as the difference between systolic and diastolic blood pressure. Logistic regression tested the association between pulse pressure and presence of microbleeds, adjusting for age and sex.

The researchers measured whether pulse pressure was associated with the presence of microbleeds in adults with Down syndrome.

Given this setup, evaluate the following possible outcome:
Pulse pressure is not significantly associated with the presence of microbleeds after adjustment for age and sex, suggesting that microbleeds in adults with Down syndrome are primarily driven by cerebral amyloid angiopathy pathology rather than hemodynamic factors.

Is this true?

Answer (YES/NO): YES